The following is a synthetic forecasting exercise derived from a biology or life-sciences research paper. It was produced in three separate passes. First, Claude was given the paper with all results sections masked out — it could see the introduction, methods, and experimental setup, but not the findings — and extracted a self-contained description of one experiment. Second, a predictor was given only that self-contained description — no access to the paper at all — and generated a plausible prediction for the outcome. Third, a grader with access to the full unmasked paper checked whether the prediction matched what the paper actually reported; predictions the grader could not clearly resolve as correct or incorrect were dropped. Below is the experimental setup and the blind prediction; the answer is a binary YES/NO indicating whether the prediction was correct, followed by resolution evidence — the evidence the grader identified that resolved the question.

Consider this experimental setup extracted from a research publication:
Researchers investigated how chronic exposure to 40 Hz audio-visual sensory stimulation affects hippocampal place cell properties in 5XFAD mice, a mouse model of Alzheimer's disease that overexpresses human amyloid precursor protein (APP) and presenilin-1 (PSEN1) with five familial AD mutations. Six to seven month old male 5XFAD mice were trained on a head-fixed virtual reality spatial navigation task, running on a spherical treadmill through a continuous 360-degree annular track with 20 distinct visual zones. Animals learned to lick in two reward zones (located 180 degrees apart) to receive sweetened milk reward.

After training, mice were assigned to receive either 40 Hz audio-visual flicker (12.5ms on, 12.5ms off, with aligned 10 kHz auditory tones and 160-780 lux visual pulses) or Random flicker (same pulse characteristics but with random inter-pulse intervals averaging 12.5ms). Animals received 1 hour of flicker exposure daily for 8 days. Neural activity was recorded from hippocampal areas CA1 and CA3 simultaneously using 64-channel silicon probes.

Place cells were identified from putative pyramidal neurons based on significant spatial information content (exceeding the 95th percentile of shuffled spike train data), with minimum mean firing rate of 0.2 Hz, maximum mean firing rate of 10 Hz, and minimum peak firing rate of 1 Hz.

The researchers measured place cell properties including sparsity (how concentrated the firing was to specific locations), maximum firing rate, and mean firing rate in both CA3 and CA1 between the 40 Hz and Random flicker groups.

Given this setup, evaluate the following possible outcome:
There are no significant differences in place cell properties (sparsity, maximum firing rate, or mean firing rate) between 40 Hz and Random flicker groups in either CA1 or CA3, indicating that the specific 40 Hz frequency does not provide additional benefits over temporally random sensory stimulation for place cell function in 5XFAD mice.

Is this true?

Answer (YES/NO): NO